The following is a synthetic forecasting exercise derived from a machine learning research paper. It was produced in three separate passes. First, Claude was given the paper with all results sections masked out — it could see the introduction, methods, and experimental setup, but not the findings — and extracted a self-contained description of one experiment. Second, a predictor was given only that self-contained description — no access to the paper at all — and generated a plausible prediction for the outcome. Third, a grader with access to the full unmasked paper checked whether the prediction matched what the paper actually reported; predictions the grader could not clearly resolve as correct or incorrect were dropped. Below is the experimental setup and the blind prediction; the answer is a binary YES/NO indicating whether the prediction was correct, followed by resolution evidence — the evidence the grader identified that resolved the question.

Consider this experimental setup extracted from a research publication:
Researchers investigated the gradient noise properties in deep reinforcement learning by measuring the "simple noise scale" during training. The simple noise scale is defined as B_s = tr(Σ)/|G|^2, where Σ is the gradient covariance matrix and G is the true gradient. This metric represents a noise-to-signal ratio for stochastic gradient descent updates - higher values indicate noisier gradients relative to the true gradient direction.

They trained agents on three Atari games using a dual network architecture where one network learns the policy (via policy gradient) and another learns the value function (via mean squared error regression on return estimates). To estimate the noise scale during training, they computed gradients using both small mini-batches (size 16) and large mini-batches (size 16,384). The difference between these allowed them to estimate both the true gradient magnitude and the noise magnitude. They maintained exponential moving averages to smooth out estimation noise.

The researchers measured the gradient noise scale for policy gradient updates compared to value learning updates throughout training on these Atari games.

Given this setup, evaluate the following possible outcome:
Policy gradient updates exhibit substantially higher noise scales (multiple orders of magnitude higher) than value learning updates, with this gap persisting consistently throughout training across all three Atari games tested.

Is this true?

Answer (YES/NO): NO